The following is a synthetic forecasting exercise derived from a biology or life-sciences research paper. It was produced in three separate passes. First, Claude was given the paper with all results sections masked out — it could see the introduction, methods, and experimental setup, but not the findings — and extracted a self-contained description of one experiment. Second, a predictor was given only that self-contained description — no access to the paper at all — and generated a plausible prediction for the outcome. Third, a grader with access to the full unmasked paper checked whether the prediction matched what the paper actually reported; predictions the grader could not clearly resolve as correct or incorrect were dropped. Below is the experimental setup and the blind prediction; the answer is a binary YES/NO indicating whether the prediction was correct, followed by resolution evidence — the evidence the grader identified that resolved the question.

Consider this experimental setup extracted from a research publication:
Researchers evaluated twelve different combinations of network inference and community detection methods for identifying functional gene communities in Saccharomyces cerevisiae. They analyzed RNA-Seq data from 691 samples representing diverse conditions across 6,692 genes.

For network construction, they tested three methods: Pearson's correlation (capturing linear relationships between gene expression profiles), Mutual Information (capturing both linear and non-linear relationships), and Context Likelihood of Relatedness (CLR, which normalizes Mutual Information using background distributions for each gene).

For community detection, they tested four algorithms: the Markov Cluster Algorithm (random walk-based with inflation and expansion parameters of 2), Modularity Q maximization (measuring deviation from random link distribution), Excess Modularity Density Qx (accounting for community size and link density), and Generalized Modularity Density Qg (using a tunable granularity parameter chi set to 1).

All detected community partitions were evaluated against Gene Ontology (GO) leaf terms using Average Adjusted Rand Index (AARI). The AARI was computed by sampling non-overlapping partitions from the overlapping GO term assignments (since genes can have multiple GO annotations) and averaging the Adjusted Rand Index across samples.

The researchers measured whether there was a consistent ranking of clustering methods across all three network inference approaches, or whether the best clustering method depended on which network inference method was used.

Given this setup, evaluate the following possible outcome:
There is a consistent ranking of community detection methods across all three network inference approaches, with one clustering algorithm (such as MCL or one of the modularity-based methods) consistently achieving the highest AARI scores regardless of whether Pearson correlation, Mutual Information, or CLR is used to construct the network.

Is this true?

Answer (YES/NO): YES